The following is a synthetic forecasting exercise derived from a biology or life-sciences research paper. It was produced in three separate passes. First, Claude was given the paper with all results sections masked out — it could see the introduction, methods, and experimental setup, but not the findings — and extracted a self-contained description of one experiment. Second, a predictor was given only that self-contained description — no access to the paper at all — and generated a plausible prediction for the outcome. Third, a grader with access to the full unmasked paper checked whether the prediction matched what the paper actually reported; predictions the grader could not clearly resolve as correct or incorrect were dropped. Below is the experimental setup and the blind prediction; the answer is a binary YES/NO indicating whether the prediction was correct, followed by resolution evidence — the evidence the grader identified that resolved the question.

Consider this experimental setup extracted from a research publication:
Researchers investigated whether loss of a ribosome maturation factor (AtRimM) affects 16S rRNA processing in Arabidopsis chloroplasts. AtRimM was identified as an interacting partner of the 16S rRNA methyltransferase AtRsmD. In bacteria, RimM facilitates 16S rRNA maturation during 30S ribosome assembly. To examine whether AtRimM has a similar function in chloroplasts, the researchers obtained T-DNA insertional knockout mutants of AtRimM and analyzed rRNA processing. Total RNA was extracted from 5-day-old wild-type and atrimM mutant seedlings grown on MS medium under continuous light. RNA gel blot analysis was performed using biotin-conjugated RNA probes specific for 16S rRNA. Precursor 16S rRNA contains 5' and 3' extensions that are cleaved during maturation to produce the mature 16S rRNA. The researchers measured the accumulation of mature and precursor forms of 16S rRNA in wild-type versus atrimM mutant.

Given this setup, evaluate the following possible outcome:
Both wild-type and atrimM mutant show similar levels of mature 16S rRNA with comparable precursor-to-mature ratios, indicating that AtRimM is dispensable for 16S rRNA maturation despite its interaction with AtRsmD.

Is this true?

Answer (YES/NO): NO